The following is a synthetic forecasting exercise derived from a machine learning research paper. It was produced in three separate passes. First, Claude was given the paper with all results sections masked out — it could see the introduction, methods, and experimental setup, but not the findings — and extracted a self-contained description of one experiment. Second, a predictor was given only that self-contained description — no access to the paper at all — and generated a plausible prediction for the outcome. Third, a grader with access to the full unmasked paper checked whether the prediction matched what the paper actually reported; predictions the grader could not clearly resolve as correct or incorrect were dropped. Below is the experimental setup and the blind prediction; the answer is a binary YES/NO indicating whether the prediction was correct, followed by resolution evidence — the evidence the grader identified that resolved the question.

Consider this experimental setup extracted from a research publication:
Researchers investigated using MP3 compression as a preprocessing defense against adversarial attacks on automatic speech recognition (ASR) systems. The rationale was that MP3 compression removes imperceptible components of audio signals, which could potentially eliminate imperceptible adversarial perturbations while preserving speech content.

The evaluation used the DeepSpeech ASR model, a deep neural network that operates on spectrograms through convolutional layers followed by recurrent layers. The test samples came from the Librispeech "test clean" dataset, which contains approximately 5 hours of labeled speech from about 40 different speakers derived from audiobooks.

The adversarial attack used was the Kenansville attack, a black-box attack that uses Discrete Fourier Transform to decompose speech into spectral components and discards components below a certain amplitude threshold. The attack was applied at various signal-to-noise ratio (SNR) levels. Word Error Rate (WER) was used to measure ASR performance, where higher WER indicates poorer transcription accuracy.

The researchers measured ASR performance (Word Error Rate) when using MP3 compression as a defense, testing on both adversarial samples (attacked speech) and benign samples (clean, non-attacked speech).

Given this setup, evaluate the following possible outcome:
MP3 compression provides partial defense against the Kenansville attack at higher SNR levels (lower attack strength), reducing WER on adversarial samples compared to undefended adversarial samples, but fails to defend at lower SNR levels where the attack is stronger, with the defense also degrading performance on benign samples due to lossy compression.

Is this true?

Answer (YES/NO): NO